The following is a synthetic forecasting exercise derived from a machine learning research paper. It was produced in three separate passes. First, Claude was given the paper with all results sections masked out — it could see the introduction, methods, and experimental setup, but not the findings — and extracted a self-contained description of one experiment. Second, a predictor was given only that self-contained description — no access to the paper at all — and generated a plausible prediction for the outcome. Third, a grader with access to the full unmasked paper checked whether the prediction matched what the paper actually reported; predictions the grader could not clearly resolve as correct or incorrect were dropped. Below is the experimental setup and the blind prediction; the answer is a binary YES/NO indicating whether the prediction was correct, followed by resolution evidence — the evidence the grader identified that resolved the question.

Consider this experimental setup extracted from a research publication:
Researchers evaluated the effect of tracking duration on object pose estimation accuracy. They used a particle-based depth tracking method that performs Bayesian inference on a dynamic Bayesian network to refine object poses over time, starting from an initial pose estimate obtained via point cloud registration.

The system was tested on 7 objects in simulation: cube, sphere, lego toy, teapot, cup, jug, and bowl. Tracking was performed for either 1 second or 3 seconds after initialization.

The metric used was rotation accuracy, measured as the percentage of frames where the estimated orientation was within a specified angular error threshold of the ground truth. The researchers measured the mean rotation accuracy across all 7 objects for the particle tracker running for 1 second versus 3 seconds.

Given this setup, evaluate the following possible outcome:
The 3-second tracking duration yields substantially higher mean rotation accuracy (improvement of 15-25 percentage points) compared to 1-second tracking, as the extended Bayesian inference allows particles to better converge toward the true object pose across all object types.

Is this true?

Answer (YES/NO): NO